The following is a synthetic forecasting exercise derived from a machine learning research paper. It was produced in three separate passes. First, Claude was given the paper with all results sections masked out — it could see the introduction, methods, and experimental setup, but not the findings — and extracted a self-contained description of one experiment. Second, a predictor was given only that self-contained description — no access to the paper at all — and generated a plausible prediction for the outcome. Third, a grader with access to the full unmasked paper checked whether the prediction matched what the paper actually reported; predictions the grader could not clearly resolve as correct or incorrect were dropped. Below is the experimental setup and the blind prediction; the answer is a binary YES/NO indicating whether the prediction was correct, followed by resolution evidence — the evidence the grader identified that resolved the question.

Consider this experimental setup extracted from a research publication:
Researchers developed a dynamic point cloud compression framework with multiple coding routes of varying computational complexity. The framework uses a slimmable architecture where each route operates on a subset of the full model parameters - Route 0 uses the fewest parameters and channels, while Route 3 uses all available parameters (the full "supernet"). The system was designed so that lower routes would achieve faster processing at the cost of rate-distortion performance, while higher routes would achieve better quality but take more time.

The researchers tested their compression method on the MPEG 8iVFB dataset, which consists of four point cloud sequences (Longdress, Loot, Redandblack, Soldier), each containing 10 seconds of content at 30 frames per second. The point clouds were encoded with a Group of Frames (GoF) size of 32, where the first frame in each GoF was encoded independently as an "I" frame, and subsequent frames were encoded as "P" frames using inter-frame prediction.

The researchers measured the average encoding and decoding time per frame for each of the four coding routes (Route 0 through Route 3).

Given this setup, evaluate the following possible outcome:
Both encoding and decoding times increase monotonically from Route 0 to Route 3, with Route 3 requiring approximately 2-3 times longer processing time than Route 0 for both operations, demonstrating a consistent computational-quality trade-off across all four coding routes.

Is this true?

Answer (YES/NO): NO